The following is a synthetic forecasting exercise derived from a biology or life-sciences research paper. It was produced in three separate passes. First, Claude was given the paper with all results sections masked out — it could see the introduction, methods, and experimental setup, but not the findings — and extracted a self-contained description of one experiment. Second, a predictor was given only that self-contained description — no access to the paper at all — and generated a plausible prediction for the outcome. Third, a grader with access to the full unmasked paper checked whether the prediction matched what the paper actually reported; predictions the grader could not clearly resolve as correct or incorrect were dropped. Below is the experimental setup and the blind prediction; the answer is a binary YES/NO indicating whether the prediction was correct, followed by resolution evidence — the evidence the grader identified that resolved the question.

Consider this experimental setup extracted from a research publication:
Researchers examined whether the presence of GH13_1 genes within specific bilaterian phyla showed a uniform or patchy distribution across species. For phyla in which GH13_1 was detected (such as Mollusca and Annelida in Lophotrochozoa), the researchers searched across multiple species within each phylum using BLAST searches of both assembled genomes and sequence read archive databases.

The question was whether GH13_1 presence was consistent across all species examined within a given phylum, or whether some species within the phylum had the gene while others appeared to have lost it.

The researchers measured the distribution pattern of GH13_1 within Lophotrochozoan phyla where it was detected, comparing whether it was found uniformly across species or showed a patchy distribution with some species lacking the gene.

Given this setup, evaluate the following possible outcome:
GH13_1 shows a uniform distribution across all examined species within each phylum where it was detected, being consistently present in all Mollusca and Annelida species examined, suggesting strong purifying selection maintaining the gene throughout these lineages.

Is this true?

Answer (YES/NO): NO